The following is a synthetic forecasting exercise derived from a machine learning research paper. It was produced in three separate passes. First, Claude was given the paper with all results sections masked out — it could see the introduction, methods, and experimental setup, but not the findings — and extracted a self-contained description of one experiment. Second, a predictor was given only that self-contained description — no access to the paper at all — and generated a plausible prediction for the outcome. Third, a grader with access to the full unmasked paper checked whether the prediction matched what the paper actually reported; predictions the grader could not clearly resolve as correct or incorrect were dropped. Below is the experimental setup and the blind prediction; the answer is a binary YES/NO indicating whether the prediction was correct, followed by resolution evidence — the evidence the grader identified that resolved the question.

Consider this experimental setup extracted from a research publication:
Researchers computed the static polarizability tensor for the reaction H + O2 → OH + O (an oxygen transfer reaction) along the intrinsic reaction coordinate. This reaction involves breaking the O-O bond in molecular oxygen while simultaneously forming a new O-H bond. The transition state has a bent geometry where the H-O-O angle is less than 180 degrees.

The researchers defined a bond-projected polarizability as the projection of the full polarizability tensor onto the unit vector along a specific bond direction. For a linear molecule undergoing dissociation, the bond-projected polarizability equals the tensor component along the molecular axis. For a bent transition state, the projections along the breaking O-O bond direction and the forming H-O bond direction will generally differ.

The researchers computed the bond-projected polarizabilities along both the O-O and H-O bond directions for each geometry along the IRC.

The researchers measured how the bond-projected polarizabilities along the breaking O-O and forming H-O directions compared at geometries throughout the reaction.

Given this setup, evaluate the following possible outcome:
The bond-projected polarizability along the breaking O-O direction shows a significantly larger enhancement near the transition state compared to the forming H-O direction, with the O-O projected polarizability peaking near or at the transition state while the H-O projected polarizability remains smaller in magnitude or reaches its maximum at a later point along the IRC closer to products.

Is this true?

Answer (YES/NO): NO